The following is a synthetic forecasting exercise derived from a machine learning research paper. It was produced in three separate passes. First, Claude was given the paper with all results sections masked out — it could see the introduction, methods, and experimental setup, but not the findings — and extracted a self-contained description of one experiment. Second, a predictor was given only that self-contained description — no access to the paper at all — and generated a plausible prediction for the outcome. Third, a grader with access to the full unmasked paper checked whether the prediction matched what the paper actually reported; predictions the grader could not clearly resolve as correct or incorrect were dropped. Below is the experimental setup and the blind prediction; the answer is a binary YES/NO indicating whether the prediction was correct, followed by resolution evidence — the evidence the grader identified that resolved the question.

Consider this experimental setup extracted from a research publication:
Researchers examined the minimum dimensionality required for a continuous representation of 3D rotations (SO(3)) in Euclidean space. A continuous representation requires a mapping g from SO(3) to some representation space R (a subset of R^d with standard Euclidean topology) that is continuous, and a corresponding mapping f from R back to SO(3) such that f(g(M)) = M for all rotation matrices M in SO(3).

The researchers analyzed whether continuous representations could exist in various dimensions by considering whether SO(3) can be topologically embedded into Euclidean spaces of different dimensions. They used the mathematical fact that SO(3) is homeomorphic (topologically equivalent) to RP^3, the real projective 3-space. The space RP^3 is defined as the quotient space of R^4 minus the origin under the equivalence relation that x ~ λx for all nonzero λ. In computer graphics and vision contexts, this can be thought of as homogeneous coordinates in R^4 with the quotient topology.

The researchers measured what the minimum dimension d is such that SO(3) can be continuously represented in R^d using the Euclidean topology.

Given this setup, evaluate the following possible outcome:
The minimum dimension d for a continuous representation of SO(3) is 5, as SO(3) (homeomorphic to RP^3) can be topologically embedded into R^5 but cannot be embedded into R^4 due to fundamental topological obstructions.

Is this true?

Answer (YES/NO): YES